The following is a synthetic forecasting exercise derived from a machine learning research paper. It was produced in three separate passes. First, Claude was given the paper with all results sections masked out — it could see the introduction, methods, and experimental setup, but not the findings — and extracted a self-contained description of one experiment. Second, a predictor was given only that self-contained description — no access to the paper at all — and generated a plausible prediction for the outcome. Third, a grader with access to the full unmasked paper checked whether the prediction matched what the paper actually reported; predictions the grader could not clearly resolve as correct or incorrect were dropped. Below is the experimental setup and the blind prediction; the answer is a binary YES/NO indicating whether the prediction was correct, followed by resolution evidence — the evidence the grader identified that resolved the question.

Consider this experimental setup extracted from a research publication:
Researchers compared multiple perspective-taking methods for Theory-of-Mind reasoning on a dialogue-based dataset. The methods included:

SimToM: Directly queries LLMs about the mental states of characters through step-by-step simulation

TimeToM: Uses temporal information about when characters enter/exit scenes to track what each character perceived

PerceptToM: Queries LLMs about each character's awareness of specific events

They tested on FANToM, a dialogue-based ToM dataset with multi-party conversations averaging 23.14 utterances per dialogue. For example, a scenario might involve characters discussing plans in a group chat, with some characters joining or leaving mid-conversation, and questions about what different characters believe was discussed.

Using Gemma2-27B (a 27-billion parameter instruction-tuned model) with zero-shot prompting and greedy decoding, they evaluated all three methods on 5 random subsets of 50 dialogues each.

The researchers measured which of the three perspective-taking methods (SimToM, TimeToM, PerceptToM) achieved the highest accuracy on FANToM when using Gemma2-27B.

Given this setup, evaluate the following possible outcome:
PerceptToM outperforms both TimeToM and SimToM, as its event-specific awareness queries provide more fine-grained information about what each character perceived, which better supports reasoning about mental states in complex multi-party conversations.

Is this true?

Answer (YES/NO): YES